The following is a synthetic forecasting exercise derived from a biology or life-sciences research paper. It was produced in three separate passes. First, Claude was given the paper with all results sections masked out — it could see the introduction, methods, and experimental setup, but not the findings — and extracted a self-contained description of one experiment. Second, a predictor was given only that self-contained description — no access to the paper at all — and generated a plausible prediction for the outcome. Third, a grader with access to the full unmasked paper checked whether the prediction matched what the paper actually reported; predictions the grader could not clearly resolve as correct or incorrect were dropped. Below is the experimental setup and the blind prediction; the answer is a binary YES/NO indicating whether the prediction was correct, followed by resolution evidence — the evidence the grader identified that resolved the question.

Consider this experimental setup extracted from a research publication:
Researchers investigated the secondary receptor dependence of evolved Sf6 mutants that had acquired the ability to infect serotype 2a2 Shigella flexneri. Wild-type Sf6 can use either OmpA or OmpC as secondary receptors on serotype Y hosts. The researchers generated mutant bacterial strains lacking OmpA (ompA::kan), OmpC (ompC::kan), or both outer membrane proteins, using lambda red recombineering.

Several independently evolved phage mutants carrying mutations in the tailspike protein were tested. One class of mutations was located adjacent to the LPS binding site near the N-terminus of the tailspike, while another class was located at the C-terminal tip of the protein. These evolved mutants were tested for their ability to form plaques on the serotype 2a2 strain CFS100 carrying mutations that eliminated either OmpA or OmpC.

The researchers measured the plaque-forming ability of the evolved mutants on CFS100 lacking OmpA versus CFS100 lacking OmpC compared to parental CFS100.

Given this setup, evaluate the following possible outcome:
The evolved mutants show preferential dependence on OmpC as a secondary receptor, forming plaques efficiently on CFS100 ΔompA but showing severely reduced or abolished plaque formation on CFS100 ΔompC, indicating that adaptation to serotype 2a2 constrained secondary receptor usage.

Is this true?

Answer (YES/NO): YES